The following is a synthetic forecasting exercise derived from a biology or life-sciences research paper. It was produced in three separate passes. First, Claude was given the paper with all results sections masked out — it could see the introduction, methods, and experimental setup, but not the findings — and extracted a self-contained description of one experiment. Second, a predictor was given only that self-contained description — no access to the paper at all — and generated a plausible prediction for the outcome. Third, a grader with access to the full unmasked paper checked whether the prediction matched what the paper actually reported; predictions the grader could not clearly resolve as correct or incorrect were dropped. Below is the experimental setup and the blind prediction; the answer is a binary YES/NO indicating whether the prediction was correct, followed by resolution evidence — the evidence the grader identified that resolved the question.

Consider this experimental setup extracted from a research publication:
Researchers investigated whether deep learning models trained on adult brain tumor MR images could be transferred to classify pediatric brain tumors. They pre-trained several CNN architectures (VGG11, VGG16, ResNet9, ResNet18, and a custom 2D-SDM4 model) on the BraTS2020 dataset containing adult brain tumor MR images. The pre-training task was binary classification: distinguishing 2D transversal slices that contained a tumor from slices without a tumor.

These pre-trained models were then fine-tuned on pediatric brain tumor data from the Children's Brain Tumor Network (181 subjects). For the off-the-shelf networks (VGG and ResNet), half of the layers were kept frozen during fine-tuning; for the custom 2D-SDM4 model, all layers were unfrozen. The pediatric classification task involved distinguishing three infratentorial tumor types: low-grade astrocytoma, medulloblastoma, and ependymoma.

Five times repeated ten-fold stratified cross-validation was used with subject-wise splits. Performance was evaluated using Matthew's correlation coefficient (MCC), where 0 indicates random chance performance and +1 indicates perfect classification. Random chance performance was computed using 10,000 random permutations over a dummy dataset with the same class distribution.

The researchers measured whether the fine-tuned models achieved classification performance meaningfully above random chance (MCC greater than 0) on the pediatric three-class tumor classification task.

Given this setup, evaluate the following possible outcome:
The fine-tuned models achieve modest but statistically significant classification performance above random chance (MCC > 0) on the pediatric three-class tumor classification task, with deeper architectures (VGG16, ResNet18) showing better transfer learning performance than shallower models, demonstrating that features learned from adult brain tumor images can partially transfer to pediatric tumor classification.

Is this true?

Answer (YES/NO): NO